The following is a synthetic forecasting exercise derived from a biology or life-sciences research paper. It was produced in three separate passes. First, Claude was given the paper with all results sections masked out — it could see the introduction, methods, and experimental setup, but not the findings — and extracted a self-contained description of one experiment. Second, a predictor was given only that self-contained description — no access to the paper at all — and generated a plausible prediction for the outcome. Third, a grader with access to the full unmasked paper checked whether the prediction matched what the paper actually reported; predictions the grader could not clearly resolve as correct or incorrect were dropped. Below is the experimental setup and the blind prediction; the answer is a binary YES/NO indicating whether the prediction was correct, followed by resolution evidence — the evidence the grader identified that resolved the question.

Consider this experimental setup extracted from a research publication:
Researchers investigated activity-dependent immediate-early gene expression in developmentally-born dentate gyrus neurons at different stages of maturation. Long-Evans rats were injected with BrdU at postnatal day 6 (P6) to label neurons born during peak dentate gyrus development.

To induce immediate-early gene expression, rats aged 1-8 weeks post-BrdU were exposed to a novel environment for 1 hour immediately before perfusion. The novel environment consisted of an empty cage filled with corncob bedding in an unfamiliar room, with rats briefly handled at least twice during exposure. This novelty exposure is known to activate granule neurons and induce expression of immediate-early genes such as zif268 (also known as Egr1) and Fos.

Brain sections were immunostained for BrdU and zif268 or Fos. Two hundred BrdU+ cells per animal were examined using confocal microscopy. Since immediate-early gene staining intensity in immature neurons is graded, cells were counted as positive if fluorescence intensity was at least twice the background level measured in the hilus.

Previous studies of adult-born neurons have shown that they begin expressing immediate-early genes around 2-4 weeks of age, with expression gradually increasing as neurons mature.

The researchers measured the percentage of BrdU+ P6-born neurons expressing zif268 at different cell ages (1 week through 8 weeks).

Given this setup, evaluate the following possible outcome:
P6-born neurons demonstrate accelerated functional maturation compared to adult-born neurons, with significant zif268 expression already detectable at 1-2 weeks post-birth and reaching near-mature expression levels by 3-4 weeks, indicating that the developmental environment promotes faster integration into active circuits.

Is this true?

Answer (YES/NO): NO